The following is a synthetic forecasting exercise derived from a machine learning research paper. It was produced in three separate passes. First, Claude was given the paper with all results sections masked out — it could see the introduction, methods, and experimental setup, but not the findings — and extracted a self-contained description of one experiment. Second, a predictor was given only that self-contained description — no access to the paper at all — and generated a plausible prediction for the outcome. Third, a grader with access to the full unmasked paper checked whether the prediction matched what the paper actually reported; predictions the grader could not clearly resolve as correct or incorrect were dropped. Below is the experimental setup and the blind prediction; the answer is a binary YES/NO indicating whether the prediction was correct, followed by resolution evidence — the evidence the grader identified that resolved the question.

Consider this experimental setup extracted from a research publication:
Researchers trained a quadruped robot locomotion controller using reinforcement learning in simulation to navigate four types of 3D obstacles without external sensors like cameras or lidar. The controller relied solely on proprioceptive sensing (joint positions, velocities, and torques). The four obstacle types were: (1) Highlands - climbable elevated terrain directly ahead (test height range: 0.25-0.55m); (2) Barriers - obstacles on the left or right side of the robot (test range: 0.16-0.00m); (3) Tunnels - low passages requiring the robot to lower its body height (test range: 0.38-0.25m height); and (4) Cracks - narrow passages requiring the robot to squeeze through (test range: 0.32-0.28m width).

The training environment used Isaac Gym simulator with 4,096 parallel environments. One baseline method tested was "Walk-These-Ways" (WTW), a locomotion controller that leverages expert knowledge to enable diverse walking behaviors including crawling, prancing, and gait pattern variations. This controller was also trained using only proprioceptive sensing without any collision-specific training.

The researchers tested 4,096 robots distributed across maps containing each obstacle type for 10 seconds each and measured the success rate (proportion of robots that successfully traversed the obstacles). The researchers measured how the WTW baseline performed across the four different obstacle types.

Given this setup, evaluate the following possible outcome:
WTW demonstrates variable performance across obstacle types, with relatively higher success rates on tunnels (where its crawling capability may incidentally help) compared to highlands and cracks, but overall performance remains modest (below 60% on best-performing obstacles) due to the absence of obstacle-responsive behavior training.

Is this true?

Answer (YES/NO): NO